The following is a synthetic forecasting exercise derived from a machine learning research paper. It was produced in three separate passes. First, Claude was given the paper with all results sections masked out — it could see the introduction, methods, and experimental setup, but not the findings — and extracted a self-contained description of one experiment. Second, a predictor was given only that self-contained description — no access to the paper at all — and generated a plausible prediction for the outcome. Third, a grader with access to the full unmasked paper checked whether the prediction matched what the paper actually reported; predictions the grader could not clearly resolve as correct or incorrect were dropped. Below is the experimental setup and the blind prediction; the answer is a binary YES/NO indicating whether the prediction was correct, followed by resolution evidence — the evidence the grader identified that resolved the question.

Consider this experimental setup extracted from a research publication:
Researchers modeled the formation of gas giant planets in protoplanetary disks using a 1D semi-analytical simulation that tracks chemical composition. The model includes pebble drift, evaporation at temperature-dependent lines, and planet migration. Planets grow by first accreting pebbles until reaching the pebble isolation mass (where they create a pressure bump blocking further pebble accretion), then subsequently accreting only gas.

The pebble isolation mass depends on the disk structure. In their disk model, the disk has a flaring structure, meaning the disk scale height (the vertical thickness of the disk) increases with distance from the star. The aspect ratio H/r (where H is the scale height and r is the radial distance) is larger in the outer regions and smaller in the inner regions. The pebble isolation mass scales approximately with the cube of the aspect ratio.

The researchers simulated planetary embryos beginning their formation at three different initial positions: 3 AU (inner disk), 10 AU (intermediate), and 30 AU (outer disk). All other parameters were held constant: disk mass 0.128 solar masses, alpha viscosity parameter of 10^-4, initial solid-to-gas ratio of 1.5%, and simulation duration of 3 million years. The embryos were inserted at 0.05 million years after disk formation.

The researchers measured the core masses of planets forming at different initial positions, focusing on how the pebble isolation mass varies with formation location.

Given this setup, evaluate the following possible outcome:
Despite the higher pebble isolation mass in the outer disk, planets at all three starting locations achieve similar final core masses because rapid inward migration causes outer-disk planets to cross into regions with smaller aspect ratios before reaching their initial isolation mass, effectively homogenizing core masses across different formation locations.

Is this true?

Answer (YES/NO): NO